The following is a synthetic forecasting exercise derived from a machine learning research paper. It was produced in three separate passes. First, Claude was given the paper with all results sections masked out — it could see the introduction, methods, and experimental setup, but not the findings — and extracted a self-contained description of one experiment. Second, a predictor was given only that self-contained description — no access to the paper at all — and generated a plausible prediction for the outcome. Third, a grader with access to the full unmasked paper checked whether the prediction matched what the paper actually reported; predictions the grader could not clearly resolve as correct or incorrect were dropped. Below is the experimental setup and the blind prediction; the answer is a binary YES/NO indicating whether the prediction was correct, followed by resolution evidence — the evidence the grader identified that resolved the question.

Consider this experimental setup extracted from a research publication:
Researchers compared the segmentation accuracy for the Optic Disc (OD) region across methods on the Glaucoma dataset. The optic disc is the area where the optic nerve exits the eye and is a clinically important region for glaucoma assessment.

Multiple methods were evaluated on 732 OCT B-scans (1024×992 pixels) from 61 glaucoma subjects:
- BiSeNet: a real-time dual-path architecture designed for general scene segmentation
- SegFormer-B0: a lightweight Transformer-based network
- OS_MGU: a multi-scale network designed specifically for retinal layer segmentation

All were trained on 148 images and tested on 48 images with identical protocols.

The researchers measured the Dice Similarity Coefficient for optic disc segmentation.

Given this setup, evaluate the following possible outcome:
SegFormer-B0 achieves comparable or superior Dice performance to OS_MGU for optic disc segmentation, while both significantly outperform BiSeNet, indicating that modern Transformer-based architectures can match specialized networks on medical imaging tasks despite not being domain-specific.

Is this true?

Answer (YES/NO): NO